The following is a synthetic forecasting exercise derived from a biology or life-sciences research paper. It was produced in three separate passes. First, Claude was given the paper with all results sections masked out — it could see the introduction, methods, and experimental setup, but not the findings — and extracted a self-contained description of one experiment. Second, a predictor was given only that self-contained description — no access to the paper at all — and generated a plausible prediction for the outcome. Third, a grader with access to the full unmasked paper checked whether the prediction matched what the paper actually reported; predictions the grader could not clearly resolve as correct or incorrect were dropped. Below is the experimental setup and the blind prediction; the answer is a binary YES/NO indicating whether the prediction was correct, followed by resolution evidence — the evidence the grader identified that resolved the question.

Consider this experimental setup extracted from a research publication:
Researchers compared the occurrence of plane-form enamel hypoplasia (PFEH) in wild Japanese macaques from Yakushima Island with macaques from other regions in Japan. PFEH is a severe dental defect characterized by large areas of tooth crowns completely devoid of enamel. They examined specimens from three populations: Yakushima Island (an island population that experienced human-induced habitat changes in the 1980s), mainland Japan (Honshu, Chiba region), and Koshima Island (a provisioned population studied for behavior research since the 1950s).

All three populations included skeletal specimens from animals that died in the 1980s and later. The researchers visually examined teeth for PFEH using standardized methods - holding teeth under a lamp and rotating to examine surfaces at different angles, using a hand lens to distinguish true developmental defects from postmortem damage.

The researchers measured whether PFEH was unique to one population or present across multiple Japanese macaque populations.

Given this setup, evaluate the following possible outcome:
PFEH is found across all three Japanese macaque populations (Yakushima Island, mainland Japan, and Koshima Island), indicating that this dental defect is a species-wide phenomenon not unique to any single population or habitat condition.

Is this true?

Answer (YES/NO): NO